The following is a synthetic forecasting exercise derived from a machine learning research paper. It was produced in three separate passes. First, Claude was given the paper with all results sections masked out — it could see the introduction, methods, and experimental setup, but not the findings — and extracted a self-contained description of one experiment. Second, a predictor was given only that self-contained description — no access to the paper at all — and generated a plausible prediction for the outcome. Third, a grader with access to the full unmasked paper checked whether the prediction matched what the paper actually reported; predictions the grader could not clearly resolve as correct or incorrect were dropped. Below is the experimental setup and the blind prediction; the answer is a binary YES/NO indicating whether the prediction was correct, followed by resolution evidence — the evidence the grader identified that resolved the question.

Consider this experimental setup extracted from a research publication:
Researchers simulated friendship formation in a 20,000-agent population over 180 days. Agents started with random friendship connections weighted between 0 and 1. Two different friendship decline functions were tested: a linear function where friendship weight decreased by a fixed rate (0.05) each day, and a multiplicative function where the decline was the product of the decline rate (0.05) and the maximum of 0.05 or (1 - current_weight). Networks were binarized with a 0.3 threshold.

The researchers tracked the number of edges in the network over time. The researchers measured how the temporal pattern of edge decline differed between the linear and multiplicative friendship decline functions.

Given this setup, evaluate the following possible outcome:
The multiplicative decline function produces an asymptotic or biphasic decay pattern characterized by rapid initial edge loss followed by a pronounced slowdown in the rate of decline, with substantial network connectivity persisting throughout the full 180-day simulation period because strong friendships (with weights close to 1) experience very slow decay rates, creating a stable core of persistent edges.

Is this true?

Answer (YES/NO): NO